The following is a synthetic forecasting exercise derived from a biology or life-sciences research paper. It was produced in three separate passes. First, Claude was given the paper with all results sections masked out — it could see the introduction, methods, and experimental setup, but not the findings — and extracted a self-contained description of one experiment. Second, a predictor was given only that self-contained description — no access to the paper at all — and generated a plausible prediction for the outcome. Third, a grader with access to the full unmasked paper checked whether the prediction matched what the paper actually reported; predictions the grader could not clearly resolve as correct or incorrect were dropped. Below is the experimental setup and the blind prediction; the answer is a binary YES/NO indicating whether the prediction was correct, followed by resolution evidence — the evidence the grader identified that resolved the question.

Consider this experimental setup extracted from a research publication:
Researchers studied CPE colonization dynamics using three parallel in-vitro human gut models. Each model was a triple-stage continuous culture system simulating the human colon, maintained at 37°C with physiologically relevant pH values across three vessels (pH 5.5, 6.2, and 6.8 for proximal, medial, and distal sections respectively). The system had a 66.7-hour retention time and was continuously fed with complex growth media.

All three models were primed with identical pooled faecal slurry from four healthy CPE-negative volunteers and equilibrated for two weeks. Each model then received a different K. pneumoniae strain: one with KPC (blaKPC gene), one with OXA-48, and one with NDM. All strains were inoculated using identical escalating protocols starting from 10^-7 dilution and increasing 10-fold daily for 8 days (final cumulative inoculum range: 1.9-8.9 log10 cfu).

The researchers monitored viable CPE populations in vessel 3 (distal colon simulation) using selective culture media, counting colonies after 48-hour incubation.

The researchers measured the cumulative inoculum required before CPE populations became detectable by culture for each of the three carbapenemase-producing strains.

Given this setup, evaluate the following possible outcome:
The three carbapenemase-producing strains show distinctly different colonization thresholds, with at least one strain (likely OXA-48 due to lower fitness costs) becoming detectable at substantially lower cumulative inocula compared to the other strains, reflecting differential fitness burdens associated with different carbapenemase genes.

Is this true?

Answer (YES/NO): NO